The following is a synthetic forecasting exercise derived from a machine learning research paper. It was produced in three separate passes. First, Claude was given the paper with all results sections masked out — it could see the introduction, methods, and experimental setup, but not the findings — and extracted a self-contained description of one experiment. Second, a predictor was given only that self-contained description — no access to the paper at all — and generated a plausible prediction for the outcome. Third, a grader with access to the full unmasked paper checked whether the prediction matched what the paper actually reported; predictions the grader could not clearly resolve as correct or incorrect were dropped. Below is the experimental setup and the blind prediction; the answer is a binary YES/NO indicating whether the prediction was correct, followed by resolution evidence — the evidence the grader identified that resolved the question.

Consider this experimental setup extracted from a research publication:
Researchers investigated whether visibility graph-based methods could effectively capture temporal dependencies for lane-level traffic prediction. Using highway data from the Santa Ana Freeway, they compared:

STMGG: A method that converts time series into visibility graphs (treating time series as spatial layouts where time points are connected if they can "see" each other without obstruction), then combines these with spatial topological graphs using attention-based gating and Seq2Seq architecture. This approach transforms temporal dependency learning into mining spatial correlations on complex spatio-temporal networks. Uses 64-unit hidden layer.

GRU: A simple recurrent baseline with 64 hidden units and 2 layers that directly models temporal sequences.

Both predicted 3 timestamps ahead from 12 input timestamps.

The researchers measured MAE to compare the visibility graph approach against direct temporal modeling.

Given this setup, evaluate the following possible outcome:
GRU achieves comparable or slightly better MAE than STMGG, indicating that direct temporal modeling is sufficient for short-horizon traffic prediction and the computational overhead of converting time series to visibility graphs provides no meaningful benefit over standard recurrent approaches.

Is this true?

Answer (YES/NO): YES